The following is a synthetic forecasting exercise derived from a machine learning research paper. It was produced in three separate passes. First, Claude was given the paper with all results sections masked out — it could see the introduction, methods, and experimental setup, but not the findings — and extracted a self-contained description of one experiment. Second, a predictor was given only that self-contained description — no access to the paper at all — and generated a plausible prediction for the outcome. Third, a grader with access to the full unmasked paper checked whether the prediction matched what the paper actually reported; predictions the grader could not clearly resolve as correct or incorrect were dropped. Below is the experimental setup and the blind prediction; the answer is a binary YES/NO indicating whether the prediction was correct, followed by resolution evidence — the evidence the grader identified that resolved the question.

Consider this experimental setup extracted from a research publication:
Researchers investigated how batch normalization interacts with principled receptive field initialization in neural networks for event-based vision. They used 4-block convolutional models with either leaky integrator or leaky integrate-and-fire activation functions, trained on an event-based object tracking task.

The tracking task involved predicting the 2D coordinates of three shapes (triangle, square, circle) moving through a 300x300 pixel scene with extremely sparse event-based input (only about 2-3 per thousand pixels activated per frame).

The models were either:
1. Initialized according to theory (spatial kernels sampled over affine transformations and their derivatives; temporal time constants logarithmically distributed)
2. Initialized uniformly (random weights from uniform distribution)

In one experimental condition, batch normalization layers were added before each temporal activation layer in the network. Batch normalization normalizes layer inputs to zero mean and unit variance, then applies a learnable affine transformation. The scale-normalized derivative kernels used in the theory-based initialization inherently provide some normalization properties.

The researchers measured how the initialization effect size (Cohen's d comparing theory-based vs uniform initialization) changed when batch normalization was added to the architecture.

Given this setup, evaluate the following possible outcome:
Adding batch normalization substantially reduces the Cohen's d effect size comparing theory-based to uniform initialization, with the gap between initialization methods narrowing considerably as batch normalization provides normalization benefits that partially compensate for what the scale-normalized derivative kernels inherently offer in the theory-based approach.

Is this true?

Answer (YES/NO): YES